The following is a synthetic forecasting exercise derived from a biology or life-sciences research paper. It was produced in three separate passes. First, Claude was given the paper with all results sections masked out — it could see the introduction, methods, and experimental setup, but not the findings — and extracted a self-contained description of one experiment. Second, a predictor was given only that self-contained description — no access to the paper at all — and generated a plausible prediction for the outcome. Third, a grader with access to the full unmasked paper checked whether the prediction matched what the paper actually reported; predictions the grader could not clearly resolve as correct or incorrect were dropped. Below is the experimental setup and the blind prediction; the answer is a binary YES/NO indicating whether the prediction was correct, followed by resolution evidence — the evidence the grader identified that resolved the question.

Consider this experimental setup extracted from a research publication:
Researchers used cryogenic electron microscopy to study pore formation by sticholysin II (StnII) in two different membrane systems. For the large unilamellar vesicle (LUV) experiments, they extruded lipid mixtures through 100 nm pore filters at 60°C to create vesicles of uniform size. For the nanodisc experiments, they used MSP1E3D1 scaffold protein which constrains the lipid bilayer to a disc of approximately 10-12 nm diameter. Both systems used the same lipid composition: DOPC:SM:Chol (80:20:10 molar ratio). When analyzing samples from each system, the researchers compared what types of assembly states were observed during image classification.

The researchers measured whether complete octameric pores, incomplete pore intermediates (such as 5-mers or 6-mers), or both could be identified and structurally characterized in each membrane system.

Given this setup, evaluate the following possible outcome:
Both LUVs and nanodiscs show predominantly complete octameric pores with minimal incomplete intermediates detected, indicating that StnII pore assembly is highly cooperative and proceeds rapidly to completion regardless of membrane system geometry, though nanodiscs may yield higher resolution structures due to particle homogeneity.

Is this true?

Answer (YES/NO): NO